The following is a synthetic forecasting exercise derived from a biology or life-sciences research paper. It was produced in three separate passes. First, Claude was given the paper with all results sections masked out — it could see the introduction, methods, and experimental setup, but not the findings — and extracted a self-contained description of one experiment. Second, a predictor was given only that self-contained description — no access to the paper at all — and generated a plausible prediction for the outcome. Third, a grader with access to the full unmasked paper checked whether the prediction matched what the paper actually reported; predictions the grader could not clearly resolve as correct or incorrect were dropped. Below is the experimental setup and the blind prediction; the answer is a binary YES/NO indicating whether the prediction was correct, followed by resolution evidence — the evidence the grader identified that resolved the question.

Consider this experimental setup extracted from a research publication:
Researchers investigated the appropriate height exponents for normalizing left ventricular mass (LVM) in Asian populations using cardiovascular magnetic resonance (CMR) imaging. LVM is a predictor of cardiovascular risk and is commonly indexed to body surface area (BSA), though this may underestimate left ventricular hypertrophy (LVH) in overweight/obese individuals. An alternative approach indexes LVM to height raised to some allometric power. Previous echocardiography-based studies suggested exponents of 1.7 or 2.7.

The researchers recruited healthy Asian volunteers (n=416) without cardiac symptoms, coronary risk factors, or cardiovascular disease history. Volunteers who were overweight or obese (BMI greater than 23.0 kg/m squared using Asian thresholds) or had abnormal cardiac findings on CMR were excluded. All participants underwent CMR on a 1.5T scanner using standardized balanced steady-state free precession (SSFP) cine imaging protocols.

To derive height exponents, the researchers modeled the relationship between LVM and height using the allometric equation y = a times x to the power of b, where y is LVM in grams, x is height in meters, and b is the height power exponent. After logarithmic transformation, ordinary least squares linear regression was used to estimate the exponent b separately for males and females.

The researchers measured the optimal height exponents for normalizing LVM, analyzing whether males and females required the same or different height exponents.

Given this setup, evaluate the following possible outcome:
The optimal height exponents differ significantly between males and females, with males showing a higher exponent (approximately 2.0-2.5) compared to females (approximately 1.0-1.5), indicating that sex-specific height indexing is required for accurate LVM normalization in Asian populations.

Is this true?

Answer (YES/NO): NO